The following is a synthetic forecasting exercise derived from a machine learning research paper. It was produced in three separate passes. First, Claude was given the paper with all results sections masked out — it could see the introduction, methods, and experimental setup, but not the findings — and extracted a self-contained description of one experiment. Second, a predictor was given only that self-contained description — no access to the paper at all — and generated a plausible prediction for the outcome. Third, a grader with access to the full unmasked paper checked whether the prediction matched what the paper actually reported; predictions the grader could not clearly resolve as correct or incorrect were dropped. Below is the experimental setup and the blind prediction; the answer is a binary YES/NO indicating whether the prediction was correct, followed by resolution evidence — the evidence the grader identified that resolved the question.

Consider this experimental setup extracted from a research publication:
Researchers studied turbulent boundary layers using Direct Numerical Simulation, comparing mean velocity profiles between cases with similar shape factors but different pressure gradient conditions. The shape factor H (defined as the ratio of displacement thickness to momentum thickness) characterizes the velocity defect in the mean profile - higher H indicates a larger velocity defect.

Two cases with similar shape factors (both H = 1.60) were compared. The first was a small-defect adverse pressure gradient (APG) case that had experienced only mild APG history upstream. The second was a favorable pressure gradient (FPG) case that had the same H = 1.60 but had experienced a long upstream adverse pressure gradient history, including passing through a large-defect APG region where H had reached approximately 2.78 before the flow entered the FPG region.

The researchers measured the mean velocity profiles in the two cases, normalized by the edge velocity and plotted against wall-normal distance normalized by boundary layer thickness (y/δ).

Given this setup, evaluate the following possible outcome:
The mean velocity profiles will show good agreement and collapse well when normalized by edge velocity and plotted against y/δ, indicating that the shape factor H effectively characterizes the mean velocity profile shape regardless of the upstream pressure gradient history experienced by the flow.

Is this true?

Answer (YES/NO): NO